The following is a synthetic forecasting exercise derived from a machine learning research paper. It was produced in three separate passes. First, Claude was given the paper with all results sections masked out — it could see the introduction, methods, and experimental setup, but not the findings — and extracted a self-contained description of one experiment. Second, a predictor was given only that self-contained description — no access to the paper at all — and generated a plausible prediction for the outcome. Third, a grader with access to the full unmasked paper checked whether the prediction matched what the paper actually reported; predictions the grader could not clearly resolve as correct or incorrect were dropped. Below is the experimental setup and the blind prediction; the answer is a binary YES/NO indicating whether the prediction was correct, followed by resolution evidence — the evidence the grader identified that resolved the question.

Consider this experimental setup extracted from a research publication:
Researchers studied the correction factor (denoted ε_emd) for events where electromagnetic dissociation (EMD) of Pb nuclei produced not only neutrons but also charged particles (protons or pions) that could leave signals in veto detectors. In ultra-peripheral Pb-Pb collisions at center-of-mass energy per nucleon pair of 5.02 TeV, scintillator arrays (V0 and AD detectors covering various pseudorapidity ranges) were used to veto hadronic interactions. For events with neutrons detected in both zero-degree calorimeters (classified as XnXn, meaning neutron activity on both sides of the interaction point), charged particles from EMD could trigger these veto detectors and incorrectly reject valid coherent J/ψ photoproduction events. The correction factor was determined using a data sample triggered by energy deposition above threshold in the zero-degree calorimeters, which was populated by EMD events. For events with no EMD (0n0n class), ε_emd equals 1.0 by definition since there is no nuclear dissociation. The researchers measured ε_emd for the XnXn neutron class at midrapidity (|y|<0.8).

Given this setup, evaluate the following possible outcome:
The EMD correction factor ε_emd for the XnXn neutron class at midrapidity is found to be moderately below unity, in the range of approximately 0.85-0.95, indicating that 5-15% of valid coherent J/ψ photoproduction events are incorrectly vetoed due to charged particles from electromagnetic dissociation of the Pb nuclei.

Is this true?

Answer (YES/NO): NO